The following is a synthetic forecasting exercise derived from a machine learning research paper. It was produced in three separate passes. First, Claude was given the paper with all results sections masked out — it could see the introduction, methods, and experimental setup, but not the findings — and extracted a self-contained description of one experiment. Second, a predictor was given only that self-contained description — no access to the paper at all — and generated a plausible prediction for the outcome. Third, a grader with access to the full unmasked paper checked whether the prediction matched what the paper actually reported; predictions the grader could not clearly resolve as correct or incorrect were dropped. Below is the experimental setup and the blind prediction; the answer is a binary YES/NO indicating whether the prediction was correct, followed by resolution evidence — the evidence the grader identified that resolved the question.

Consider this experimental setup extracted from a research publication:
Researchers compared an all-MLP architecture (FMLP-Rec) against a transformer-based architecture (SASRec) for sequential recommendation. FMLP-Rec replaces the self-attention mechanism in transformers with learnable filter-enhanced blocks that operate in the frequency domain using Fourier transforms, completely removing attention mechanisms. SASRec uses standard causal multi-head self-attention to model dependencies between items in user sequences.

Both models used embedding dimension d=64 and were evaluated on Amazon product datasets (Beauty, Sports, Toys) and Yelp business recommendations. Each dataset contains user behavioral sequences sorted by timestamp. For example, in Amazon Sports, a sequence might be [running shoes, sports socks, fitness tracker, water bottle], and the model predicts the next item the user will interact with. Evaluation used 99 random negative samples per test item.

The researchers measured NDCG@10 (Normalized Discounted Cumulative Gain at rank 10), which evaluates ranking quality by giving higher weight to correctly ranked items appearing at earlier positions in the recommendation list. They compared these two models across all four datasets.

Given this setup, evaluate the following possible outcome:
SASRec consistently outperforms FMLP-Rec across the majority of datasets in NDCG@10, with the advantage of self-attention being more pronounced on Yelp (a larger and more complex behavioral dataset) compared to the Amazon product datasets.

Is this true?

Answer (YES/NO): NO